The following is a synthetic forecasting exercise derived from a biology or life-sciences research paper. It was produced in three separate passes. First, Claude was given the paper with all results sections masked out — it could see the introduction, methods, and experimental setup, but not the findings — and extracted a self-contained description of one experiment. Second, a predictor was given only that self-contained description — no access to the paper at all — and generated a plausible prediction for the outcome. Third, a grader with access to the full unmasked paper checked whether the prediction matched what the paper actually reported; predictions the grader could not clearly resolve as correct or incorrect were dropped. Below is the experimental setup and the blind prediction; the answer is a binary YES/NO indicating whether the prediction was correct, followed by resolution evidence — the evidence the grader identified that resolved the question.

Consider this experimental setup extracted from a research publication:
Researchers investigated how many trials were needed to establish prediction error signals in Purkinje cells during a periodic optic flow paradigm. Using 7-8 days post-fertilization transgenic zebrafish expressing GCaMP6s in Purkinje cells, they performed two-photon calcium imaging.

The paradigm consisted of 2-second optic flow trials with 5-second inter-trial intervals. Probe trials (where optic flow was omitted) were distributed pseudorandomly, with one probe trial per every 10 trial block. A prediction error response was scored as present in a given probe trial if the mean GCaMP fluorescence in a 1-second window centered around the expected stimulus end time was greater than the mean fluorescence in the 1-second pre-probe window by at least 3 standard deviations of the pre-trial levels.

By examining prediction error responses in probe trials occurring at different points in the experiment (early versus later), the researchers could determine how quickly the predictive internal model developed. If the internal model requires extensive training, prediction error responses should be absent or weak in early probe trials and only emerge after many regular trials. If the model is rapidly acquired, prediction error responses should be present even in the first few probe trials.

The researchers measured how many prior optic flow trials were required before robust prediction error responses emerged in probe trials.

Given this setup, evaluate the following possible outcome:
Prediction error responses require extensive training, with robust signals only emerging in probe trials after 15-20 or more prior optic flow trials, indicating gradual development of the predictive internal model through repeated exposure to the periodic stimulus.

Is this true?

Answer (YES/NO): NO